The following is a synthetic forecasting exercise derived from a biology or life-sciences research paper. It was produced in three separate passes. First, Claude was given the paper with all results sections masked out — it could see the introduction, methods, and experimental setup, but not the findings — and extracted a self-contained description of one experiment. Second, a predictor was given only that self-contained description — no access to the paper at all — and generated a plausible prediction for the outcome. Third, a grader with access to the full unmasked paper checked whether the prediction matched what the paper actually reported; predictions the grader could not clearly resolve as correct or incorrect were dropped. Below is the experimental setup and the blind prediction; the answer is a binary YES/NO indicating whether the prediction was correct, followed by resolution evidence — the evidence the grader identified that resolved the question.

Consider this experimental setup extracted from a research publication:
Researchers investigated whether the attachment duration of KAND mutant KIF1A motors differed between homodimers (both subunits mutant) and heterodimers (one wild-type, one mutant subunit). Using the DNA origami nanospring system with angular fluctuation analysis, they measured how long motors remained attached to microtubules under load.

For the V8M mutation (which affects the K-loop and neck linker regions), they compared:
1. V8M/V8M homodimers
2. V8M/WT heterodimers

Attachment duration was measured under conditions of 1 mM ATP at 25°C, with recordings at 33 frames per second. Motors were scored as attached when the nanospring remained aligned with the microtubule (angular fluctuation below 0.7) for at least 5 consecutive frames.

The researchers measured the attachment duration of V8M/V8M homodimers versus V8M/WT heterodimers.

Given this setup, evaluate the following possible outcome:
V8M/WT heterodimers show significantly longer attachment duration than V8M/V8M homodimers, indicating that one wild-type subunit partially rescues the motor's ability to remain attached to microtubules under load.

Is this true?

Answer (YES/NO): NO